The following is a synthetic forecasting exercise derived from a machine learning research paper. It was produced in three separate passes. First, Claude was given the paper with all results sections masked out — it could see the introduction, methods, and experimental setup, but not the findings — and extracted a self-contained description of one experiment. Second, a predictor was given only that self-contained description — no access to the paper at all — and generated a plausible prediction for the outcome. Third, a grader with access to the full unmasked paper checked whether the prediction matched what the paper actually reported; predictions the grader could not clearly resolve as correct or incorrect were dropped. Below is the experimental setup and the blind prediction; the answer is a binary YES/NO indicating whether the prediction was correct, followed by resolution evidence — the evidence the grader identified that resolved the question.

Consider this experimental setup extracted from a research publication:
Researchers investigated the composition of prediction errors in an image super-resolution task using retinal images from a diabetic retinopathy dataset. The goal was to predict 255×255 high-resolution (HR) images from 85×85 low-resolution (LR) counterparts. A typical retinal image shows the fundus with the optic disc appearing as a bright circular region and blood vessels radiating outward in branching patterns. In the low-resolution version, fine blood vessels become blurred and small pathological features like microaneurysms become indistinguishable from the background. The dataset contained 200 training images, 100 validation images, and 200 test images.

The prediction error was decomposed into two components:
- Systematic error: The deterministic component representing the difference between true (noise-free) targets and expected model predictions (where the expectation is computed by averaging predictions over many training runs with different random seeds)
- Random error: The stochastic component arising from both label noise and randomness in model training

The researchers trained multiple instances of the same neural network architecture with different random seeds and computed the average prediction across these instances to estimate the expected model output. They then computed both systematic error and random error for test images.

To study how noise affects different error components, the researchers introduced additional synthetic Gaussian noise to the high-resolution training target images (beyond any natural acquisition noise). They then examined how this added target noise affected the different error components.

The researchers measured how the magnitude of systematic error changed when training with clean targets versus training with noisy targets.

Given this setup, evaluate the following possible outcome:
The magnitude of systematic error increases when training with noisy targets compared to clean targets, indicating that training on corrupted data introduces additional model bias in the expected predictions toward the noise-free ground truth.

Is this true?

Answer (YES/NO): NO